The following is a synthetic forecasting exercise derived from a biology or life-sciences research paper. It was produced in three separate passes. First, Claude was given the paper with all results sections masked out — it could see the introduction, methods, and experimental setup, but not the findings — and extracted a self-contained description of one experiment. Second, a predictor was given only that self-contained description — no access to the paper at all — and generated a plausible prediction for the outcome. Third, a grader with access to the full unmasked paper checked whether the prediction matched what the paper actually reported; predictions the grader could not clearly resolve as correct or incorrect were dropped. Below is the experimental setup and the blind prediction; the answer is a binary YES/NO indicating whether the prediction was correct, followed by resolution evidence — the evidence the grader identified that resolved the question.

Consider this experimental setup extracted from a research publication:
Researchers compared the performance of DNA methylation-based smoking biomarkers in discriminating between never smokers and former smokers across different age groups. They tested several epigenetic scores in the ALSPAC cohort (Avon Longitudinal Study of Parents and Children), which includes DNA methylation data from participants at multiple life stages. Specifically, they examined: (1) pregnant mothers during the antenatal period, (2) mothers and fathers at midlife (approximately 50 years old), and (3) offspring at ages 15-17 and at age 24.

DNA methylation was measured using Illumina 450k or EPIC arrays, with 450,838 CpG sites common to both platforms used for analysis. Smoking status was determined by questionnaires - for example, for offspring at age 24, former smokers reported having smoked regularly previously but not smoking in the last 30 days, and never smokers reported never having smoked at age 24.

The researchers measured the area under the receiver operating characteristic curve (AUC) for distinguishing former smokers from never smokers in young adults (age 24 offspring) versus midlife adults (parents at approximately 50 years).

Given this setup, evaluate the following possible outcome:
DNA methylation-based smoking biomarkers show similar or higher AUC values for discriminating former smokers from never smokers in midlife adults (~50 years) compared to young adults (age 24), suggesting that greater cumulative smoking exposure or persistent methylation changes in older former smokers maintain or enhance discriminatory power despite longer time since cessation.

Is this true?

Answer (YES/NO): YES